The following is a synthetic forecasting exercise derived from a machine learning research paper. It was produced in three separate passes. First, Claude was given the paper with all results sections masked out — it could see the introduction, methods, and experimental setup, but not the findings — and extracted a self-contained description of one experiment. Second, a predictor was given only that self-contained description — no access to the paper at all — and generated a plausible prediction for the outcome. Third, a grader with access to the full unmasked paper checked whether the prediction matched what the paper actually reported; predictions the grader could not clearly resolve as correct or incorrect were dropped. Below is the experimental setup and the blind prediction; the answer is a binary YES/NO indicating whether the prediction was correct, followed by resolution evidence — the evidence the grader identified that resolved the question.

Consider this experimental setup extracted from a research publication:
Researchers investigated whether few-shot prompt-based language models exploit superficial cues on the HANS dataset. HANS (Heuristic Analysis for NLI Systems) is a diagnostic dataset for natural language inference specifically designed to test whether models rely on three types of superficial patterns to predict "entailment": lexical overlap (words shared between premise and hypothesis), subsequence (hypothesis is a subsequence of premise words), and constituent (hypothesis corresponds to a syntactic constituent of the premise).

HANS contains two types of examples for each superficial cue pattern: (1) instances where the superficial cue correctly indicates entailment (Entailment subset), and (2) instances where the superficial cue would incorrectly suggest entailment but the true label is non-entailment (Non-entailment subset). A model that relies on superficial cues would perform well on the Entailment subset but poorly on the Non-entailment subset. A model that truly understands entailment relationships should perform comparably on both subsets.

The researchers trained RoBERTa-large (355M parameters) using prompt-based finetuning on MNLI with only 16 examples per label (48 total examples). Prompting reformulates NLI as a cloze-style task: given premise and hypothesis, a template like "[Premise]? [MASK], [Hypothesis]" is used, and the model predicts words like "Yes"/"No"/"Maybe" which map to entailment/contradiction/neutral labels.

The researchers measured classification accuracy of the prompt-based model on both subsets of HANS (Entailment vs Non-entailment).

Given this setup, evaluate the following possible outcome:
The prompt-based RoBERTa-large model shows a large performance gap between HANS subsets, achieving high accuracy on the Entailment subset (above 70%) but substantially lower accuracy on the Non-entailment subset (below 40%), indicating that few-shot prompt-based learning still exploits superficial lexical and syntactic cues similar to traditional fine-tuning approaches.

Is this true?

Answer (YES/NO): YES